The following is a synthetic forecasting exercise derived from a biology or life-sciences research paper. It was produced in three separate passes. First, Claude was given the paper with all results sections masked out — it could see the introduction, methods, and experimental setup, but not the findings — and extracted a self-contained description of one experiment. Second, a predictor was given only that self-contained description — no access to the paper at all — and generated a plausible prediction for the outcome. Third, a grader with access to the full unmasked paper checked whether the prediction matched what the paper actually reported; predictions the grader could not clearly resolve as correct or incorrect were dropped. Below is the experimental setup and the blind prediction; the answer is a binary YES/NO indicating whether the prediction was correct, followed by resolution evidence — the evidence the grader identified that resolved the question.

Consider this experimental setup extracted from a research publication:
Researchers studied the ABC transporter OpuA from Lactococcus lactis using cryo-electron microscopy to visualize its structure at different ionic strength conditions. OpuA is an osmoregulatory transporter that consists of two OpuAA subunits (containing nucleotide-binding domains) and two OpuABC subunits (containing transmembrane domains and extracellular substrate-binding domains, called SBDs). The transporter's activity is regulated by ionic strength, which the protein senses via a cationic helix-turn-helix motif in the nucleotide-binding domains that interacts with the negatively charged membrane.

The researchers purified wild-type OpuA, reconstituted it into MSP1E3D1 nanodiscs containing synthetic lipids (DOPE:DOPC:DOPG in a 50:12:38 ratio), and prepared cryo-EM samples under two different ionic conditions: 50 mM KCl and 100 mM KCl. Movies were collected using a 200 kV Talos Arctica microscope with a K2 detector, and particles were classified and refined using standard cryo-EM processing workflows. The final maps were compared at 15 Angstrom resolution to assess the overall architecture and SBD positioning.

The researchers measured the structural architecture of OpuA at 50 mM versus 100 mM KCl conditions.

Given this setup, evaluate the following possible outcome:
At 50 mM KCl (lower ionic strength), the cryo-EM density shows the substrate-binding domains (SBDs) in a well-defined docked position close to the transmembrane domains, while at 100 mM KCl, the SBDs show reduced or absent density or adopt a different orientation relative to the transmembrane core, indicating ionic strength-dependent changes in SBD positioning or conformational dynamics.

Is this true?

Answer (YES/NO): NO